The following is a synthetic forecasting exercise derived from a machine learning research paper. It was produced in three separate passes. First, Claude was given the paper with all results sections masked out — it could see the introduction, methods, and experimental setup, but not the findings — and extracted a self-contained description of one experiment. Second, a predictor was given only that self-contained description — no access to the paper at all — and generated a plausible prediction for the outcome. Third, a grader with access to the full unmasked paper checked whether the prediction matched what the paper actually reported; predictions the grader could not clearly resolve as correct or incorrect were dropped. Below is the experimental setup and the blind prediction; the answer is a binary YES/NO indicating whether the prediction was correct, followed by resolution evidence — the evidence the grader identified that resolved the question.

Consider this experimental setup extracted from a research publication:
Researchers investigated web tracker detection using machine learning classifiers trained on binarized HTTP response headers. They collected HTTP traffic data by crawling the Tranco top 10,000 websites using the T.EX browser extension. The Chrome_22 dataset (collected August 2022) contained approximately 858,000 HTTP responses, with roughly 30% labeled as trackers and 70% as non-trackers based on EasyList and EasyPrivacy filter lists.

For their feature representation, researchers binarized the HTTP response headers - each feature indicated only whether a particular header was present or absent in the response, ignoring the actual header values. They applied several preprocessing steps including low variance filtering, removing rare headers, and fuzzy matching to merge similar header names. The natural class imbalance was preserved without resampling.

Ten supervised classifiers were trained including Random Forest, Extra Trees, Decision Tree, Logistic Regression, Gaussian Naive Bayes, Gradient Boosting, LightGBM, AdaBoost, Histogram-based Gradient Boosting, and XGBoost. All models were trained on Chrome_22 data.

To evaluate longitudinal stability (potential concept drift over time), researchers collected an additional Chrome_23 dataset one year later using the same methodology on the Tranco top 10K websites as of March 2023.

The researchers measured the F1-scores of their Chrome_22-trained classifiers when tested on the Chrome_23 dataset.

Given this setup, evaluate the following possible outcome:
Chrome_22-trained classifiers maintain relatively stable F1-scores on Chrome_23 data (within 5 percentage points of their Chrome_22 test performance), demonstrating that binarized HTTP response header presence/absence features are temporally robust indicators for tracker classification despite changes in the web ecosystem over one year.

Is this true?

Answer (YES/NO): NO